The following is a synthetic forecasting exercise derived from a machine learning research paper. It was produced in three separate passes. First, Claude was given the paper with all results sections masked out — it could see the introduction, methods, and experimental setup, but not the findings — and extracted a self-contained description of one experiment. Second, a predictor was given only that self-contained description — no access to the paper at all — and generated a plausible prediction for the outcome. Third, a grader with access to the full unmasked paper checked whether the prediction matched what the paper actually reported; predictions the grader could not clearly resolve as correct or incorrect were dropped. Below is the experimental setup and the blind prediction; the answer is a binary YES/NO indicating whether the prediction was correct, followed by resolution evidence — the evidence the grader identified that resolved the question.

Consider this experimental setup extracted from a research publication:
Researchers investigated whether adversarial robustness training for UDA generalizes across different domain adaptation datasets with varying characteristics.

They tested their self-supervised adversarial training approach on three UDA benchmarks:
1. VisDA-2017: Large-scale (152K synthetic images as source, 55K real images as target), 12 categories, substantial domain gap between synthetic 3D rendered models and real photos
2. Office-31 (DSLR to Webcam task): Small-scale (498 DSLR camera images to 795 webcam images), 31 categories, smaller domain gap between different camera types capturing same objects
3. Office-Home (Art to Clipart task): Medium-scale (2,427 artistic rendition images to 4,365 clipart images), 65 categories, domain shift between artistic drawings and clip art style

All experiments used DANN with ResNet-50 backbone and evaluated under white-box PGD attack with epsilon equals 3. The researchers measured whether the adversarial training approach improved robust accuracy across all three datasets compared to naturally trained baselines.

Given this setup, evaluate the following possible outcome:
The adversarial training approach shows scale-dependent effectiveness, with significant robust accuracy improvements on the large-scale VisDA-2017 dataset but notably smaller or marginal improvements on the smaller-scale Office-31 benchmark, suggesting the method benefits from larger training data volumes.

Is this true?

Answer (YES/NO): NO